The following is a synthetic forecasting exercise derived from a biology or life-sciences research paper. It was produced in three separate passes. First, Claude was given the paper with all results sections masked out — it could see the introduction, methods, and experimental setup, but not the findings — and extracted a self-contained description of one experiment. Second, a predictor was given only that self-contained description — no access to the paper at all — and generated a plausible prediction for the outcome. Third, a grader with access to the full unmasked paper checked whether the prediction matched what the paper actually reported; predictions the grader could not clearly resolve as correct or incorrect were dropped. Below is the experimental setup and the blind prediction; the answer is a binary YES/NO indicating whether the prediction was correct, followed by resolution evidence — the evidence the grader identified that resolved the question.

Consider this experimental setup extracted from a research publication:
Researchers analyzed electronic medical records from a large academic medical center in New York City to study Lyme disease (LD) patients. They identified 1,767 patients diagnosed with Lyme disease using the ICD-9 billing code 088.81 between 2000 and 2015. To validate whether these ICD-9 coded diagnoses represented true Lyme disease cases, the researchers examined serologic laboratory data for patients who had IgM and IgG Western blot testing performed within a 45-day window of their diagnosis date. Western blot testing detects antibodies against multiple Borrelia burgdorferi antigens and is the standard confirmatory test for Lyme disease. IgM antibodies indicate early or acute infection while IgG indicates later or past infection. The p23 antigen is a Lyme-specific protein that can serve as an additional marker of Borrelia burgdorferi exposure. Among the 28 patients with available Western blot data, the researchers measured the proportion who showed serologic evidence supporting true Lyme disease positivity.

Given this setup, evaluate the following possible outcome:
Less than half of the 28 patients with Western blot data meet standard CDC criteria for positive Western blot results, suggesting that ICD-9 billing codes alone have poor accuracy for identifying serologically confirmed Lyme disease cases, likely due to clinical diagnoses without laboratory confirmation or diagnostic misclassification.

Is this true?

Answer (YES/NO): NO